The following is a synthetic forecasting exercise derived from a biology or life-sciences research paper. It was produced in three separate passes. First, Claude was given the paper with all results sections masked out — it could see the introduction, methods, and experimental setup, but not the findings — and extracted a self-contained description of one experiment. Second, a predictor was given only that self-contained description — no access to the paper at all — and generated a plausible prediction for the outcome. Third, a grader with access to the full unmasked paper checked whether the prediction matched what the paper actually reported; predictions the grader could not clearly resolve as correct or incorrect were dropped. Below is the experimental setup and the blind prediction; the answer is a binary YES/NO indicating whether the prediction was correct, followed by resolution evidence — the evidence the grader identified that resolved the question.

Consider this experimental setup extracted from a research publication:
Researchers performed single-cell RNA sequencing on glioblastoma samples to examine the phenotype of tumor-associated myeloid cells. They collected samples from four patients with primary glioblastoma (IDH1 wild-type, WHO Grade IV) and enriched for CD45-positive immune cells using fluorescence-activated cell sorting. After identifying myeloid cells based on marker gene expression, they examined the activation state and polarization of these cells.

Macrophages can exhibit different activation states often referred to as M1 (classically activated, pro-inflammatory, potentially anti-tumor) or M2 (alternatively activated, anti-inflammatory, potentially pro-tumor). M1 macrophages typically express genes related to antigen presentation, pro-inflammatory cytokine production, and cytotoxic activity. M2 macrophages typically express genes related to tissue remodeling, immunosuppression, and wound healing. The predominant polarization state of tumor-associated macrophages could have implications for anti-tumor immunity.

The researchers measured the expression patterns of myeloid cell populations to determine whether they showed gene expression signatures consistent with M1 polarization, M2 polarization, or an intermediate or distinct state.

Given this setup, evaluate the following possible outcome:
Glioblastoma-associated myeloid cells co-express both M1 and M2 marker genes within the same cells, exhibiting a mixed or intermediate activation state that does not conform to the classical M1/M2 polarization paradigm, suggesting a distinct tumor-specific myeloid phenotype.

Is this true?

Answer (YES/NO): NO